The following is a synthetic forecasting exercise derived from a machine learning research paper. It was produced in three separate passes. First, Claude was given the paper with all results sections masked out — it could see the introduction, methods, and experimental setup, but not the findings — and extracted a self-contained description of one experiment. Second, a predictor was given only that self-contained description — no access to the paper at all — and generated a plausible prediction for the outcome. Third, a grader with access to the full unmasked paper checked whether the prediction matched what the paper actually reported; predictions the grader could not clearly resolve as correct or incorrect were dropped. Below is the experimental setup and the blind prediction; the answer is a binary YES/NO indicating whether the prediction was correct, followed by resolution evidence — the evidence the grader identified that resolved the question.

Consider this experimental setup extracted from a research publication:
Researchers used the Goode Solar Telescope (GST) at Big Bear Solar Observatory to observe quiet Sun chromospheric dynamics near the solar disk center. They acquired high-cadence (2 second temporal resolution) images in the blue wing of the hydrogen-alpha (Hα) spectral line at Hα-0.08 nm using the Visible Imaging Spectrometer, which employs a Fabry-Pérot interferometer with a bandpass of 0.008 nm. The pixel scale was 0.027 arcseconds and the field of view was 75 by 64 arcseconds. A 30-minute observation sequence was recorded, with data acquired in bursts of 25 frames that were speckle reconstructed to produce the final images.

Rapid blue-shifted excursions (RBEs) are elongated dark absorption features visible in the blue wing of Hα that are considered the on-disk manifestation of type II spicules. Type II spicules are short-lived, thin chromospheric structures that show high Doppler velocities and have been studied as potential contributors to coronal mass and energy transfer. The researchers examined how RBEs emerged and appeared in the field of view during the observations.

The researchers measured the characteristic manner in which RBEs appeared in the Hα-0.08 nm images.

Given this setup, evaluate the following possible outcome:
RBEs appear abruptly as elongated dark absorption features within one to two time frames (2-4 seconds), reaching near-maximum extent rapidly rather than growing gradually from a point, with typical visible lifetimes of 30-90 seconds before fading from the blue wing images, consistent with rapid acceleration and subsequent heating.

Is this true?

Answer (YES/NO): NO